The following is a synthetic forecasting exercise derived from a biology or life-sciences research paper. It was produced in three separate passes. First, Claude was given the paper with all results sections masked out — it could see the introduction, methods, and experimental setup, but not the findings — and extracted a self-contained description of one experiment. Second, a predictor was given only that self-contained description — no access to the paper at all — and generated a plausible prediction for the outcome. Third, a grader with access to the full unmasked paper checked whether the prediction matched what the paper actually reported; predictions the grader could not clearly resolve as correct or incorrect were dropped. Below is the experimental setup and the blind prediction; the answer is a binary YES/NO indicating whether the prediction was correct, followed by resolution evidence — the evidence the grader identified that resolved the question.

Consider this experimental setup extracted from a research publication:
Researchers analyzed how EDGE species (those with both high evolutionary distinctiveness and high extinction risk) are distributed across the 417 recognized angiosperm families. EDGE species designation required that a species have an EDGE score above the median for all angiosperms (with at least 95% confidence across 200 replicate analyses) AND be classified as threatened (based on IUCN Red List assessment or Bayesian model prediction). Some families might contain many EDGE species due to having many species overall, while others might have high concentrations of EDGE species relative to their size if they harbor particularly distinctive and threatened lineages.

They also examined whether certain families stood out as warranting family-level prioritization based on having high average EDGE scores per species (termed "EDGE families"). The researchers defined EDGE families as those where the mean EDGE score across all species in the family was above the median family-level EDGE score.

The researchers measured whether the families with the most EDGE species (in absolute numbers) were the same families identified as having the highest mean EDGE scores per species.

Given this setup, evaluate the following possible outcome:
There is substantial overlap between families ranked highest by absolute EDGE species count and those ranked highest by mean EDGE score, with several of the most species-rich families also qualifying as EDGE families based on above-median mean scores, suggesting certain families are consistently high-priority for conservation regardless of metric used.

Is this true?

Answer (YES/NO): YES